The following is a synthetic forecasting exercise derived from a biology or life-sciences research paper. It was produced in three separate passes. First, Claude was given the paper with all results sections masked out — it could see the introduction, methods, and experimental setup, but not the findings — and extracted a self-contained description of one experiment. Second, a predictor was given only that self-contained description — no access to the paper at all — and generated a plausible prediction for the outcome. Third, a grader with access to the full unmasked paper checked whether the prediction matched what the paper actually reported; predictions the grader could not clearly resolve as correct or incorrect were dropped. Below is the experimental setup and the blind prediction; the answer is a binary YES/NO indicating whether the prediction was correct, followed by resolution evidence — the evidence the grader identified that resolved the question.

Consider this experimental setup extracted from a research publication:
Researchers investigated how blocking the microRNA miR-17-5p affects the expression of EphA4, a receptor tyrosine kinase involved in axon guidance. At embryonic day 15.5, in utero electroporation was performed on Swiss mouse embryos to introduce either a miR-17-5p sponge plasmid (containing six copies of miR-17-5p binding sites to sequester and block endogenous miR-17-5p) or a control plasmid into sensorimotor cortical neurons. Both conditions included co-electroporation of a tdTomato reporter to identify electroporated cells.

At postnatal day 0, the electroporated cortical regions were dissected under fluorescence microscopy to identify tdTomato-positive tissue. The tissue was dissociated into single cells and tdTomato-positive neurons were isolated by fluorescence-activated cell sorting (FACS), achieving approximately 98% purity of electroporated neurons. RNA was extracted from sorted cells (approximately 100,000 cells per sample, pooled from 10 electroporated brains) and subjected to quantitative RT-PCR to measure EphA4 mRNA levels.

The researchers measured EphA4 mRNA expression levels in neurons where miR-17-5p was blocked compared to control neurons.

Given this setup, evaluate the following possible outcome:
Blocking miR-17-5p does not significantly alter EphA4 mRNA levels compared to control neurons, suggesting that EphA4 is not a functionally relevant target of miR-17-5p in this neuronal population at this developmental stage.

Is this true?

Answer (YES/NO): NO